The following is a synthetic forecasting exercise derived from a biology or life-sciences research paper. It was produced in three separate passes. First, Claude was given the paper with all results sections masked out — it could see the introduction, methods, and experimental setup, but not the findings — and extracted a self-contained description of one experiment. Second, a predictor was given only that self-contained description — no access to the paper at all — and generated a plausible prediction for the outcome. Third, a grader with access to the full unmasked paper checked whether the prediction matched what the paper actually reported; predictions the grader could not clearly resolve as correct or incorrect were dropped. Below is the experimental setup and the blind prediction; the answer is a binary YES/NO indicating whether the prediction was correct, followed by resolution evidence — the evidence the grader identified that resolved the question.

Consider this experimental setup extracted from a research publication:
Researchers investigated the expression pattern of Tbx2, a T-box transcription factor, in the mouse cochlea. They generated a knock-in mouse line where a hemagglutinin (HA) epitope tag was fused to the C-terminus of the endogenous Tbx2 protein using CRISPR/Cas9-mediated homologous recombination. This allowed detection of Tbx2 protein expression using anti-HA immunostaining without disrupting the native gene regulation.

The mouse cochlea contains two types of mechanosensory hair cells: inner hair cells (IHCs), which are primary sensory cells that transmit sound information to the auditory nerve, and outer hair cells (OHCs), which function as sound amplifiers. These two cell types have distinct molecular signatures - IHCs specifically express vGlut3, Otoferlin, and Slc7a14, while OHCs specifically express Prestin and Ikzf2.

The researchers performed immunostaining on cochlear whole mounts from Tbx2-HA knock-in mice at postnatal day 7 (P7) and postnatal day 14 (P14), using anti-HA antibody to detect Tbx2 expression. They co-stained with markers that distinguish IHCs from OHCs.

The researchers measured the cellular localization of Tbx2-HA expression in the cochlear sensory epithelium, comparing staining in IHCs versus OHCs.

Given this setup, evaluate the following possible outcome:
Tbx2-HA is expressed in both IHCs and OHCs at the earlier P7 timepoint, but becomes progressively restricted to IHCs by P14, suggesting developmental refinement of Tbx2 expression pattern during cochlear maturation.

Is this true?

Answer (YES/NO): NO